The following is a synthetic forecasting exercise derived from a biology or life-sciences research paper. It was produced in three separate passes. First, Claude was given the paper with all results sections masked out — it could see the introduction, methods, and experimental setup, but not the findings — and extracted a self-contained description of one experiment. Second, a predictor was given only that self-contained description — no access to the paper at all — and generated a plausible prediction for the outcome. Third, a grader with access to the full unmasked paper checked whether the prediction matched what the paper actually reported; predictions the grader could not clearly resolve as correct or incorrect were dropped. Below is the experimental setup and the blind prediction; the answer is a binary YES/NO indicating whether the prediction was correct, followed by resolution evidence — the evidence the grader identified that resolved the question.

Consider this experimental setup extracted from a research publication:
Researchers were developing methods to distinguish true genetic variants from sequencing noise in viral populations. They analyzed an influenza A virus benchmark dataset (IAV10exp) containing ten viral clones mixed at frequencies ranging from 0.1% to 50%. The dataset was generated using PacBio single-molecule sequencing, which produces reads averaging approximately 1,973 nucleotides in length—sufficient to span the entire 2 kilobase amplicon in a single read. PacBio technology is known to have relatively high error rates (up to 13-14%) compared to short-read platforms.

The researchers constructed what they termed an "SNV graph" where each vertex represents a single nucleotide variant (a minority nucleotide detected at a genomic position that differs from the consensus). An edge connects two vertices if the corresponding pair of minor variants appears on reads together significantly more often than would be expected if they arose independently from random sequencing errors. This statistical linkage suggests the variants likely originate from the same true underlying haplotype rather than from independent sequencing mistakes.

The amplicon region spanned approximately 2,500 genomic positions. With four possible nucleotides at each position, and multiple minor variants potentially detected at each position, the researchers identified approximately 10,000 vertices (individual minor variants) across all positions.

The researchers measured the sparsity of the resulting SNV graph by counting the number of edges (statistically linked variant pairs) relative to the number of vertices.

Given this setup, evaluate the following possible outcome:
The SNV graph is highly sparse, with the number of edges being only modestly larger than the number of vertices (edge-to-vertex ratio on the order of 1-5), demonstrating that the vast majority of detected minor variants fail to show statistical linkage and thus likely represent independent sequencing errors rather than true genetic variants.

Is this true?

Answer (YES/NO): NO